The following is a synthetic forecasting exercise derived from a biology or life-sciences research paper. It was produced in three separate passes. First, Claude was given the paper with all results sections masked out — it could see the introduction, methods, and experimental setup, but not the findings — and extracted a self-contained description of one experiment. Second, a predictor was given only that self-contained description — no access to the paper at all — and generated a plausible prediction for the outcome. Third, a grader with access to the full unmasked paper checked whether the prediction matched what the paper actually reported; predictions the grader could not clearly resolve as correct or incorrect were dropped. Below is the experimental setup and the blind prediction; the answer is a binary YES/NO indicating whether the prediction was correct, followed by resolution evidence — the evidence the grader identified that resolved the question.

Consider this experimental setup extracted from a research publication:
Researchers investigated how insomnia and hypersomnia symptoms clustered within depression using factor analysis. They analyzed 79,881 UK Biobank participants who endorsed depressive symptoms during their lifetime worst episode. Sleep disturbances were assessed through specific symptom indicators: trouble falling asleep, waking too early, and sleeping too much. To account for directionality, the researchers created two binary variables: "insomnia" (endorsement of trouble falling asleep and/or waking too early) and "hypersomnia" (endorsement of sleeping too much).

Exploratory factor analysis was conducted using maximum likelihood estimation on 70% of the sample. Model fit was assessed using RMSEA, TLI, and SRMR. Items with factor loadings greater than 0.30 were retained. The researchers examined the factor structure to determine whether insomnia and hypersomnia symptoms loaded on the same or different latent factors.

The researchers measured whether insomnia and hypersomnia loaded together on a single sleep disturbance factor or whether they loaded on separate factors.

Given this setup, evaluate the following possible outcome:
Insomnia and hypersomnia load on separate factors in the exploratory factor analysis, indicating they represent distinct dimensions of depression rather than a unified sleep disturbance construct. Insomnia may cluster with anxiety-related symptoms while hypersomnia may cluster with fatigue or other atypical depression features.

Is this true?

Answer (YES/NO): NO